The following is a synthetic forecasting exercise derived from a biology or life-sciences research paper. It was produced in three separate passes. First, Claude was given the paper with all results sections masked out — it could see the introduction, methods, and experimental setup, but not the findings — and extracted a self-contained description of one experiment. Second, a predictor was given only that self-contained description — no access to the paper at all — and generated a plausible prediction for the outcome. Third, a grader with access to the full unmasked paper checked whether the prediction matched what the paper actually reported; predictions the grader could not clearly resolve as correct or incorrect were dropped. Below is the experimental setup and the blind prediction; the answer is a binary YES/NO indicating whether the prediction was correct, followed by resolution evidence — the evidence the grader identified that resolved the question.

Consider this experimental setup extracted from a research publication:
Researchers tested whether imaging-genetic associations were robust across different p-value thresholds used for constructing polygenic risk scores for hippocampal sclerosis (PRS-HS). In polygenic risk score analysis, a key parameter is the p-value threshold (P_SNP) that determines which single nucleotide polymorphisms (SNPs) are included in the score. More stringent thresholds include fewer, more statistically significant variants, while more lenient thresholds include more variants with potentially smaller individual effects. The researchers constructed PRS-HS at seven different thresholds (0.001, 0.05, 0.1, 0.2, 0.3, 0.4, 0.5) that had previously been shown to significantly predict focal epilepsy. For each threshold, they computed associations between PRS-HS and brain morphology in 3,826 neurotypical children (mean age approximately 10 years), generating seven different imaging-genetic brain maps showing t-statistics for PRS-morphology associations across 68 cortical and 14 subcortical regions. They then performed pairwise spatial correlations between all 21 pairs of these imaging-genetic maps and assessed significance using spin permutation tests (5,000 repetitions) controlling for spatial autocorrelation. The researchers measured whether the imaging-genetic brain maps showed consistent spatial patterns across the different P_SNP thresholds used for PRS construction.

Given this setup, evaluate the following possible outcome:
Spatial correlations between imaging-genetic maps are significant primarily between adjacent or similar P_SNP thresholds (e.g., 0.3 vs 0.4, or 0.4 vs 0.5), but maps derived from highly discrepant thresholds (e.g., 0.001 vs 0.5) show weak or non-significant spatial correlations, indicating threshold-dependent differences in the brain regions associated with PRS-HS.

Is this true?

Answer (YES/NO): NO